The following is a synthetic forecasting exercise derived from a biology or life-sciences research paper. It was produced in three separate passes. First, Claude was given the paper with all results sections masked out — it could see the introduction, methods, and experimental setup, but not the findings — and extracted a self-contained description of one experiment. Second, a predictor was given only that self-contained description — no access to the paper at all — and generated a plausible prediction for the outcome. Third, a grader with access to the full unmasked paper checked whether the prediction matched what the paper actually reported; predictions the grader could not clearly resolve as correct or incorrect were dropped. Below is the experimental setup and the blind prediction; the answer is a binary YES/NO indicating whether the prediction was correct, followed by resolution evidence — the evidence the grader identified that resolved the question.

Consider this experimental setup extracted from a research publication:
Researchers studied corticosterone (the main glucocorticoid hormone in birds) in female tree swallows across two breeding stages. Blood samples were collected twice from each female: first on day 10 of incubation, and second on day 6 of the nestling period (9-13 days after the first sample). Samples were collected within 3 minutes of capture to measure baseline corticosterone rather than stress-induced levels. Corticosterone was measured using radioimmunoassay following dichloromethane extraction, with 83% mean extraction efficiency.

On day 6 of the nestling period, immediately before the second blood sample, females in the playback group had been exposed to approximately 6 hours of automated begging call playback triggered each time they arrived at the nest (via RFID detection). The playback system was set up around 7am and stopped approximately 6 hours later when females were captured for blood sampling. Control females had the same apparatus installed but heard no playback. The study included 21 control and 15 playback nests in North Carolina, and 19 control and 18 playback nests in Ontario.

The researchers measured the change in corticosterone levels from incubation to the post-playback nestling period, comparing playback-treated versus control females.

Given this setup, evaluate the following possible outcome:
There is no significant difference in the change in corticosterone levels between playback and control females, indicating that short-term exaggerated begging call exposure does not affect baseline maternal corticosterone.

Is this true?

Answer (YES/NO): YES